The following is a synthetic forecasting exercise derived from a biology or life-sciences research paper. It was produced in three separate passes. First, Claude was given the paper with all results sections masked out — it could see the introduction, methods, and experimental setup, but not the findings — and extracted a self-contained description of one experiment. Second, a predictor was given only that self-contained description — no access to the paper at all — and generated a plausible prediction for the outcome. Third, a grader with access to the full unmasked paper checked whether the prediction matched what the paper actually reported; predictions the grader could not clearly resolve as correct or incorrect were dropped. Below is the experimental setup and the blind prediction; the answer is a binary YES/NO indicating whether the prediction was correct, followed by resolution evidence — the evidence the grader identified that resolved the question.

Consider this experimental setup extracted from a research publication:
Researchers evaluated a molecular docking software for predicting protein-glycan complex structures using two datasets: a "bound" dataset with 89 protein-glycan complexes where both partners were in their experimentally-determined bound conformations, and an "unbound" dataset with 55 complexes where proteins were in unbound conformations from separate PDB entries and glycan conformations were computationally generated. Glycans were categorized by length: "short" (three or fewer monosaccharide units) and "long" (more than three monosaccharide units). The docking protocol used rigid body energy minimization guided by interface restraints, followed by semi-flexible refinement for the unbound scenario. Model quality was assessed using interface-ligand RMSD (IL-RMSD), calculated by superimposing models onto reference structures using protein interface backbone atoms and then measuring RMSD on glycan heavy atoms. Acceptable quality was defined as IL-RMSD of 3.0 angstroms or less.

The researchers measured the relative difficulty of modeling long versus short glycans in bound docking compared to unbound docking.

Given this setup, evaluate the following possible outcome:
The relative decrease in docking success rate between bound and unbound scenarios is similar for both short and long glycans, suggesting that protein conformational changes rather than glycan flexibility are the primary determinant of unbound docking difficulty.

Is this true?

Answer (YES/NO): NO